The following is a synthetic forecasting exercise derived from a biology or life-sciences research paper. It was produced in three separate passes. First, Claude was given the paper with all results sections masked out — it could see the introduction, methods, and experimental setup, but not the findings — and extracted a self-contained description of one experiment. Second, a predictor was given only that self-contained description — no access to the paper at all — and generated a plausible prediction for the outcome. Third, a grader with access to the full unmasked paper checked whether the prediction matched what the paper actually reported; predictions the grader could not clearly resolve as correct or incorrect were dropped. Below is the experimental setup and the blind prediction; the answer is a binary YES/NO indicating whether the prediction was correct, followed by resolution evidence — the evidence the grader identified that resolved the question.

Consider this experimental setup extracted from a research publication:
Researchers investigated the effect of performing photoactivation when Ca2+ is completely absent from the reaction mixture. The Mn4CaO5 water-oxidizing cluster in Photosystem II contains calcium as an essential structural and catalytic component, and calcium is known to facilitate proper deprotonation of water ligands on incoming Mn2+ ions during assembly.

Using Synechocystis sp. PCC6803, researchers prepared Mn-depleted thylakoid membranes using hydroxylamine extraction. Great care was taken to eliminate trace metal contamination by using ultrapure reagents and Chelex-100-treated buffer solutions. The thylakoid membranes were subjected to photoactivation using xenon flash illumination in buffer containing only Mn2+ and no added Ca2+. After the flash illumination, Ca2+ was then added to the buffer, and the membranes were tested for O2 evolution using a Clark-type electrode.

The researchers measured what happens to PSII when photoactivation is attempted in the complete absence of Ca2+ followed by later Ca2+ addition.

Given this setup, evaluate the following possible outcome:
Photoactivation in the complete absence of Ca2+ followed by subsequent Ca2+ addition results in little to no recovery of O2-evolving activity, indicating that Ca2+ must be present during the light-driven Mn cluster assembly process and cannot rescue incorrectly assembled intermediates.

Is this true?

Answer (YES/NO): YES